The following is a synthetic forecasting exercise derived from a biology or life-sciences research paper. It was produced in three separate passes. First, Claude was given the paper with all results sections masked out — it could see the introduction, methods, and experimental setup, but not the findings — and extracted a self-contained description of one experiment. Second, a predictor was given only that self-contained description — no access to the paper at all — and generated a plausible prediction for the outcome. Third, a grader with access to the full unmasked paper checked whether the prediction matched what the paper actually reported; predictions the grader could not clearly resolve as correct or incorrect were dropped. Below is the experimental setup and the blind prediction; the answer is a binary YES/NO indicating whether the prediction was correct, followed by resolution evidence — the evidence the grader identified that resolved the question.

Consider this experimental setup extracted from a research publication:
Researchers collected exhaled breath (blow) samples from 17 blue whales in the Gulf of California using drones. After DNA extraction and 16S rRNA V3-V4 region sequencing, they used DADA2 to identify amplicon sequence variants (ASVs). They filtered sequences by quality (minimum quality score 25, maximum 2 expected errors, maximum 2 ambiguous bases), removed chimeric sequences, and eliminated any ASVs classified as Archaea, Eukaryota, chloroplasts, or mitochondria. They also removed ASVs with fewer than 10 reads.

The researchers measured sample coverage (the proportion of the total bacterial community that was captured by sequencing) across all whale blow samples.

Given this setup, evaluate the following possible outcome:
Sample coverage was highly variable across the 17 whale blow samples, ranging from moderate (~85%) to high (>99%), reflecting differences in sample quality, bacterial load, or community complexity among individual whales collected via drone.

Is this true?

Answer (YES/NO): NO